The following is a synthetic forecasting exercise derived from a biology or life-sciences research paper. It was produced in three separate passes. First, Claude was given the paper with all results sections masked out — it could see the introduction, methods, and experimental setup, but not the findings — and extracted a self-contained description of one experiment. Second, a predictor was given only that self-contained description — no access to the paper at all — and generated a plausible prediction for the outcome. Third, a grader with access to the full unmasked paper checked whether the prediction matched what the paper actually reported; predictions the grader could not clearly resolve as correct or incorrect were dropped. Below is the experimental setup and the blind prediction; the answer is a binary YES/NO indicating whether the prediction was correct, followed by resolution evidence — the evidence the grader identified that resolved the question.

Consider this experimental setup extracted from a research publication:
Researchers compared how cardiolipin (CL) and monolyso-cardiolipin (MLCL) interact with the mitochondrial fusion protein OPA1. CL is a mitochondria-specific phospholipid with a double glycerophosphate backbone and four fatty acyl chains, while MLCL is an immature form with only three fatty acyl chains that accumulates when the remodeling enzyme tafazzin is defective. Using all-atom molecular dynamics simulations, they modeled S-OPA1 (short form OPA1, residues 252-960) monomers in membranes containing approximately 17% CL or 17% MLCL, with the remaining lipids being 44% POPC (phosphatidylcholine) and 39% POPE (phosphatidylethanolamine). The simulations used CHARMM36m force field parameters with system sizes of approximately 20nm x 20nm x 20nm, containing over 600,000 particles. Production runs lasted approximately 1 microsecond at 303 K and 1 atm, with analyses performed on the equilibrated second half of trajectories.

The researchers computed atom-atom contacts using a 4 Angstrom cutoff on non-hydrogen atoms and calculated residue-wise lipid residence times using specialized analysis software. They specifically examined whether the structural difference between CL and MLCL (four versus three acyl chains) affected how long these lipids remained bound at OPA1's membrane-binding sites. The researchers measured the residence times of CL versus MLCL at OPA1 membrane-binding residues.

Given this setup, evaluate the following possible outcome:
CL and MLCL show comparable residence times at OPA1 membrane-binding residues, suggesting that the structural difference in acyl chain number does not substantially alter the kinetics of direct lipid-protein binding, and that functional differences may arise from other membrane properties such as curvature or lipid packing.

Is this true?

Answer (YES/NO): YES